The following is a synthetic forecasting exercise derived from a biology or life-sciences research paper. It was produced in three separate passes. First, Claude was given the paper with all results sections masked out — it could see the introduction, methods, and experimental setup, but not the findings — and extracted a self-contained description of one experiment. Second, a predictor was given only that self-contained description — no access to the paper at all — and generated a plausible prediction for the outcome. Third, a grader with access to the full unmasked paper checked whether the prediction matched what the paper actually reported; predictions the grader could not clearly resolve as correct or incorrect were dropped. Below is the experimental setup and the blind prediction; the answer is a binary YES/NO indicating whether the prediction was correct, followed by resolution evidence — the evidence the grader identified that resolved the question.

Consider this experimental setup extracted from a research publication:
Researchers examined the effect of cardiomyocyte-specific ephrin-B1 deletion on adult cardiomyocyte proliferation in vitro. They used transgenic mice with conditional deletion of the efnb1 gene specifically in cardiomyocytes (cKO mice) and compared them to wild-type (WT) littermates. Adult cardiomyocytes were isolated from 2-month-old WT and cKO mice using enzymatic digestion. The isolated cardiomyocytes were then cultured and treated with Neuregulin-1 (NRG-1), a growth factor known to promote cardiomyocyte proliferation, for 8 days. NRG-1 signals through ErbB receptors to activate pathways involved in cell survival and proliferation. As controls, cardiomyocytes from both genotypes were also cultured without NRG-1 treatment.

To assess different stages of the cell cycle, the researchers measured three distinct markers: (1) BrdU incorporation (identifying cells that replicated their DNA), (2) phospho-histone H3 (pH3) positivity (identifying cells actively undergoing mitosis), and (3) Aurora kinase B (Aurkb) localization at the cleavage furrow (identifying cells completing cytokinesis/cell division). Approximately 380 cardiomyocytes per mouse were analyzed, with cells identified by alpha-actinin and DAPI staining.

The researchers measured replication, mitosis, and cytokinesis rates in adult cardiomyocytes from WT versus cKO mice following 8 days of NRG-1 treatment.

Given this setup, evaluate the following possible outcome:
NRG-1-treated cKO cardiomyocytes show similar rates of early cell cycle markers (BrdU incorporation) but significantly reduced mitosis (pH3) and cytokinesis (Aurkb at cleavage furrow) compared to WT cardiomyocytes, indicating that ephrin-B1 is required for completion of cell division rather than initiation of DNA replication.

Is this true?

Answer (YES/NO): NO